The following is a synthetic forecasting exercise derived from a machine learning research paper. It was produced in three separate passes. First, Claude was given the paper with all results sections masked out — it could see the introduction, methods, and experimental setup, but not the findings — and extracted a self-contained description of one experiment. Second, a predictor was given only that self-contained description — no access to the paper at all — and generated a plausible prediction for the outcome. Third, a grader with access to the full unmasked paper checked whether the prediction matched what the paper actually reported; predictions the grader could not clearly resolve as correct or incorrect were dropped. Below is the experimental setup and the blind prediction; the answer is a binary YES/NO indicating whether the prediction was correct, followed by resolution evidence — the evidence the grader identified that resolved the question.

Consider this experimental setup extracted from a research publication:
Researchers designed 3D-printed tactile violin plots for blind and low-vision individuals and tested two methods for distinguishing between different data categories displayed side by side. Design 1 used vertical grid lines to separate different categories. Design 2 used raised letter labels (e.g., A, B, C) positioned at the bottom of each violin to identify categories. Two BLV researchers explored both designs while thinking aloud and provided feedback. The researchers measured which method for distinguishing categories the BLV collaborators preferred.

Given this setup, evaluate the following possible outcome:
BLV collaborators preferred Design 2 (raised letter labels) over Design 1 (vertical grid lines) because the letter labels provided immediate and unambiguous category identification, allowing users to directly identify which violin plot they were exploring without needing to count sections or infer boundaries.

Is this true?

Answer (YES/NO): YES